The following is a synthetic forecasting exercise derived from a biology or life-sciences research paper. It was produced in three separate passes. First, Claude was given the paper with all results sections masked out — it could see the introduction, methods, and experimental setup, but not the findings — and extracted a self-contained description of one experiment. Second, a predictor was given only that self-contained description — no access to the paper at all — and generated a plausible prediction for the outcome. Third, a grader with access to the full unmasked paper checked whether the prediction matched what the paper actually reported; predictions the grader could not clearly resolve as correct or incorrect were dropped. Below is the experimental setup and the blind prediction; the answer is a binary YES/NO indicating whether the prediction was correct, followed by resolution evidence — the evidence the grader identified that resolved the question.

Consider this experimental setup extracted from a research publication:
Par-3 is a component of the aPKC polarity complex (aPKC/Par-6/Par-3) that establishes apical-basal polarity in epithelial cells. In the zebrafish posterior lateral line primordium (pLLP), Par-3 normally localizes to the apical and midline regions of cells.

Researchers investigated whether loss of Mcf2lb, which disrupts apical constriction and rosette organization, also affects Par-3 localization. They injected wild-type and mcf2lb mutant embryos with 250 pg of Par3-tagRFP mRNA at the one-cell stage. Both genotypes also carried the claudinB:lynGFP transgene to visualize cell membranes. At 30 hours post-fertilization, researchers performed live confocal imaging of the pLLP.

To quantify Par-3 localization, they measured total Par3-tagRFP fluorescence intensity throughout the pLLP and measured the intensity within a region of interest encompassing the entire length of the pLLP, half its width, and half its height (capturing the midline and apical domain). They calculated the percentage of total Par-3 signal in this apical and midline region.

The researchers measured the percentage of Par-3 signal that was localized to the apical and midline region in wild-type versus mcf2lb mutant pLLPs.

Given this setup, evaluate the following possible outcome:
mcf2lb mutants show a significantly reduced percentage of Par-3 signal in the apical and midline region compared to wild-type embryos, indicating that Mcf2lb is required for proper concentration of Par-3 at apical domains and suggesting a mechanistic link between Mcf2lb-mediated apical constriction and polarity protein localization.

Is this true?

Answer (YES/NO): NO